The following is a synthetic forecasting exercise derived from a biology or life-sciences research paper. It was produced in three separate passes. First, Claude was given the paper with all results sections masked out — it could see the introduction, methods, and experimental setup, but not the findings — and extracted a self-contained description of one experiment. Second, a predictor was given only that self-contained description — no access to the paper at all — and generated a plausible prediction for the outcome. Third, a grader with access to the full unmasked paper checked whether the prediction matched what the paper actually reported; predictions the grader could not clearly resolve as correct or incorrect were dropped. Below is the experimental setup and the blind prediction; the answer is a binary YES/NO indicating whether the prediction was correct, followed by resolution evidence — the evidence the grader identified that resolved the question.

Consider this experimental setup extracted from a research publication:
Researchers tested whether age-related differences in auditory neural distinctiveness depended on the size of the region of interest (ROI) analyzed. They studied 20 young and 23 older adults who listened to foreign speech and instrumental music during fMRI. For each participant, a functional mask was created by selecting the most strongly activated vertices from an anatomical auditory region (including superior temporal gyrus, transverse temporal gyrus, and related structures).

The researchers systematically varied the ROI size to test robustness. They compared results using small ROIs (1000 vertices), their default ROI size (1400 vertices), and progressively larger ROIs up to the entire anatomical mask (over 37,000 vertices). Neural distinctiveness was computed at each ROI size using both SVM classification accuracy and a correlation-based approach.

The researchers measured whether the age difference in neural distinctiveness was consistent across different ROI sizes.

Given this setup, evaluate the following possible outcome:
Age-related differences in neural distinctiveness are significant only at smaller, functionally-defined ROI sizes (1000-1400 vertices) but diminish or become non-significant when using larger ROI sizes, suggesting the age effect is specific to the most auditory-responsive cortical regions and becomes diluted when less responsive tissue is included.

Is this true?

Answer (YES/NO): NO